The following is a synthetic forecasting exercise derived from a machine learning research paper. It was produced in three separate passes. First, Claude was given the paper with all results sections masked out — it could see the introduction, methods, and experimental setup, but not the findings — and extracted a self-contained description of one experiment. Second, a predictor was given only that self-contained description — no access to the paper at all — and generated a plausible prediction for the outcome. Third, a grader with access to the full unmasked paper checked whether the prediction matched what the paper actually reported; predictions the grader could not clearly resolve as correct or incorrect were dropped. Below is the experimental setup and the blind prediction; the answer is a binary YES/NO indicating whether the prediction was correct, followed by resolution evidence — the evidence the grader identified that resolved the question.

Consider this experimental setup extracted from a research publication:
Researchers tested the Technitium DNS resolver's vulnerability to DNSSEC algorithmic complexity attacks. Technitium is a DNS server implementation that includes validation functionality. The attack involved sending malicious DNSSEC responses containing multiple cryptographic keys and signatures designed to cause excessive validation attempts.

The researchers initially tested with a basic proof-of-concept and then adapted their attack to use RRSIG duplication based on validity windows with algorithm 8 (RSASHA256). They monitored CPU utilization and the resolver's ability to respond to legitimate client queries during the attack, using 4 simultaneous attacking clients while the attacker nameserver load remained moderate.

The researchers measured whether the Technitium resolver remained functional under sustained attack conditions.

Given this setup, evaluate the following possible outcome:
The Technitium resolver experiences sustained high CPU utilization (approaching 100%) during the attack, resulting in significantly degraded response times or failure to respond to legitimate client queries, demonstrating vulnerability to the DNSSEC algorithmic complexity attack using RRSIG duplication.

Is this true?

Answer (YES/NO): NO